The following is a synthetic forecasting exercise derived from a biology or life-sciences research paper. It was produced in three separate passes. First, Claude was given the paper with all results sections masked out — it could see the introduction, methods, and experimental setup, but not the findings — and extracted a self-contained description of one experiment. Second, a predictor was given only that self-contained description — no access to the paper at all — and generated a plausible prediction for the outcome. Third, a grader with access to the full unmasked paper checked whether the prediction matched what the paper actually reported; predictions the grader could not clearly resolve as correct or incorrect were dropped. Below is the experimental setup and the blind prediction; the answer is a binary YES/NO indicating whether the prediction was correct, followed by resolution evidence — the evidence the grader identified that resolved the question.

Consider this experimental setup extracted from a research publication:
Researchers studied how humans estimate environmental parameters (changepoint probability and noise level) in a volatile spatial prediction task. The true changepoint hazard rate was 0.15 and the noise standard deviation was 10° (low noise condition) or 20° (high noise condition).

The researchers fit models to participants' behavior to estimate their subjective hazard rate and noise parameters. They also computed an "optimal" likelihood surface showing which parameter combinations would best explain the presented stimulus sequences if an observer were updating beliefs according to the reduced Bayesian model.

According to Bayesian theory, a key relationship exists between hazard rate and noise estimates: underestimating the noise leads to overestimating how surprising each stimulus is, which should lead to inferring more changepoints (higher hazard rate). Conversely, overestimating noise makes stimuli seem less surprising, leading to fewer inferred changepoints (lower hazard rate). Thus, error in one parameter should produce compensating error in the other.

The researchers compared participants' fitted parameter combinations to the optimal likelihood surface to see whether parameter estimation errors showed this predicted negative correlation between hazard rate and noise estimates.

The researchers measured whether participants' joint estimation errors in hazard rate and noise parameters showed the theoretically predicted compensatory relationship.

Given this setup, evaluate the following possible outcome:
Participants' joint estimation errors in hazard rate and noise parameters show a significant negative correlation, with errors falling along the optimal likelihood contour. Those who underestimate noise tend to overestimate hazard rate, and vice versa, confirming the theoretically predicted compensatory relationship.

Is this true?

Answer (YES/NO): NO